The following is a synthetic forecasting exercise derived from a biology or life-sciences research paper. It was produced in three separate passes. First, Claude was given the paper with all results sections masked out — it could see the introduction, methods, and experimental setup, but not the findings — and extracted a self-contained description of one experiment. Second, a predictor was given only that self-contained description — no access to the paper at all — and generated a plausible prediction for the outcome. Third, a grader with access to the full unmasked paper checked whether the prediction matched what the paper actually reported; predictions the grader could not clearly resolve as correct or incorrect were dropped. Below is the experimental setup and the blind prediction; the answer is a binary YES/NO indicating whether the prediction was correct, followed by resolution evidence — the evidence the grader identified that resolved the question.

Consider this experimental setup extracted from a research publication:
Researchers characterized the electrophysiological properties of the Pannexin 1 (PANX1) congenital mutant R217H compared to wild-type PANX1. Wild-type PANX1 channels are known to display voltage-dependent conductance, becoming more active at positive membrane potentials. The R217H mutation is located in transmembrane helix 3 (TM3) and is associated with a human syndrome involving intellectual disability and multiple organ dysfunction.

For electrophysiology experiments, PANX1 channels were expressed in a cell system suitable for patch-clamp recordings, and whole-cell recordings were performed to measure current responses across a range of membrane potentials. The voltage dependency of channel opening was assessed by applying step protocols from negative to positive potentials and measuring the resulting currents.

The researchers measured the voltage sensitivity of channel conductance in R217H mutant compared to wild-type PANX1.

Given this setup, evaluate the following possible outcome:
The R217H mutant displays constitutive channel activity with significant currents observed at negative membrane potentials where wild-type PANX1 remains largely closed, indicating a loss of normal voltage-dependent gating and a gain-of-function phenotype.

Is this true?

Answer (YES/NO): NO